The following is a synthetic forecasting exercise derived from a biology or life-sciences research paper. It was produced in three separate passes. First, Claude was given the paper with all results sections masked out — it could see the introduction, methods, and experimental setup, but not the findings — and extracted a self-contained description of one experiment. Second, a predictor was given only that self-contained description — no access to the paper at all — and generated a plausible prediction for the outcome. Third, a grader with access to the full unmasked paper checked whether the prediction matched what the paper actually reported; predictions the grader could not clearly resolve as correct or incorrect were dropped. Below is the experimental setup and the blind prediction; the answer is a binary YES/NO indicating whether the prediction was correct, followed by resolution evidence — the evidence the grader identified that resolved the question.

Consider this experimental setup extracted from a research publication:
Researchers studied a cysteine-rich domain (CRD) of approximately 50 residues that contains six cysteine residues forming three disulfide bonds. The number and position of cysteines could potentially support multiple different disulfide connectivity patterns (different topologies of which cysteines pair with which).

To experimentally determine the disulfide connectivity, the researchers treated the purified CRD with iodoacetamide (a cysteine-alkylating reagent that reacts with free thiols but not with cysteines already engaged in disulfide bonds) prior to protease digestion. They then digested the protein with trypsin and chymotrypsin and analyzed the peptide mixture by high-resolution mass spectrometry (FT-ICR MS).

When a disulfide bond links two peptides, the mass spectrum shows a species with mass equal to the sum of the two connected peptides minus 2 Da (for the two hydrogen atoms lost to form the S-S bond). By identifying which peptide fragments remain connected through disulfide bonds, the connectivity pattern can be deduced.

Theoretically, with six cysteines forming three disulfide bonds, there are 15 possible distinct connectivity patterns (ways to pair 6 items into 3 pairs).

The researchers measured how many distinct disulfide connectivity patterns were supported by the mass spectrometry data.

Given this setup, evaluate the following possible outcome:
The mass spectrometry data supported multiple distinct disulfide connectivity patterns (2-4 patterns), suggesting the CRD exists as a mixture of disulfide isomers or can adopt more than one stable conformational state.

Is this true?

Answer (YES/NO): NO